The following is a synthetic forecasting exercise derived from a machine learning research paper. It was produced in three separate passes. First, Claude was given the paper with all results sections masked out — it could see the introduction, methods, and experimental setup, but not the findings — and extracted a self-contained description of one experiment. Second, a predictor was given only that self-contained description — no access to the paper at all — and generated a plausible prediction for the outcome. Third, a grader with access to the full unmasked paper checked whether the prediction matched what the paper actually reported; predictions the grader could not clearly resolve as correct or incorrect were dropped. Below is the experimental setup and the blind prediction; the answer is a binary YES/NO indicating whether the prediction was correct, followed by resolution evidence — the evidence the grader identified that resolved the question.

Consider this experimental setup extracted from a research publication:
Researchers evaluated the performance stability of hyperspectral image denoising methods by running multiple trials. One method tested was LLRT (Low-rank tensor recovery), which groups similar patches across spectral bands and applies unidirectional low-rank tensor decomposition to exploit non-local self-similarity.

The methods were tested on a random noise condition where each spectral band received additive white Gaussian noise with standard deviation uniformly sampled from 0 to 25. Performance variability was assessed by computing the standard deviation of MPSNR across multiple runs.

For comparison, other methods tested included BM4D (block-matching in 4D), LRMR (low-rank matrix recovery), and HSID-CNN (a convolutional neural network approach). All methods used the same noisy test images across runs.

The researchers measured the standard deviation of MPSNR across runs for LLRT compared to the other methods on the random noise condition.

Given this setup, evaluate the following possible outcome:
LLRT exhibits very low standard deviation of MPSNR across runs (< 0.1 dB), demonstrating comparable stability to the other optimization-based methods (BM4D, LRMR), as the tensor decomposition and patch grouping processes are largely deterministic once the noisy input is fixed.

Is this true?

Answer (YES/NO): NO